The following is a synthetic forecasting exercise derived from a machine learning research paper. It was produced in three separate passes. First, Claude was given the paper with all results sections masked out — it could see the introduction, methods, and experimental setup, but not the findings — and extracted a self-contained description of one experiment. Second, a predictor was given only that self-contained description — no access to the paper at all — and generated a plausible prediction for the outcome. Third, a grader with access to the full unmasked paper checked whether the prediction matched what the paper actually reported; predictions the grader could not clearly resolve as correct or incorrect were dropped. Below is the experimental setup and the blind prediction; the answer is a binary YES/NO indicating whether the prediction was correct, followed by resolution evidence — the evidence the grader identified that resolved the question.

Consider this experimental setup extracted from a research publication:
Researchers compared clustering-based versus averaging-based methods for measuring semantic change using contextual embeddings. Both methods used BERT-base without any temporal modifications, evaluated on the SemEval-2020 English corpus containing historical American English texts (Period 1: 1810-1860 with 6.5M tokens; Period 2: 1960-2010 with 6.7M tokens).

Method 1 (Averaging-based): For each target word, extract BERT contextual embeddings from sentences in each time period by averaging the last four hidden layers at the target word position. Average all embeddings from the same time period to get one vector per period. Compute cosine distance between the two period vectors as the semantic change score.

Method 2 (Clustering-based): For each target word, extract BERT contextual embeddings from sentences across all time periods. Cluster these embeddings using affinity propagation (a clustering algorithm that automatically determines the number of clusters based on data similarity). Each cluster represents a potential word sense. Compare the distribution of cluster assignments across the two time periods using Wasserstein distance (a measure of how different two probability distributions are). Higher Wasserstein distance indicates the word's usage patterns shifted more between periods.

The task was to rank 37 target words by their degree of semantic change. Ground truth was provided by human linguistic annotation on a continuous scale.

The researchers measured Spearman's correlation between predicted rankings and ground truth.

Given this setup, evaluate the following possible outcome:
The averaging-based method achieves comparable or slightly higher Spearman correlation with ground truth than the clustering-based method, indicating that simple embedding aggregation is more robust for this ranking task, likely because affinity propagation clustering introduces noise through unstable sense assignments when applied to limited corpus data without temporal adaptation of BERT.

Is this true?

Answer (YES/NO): NO